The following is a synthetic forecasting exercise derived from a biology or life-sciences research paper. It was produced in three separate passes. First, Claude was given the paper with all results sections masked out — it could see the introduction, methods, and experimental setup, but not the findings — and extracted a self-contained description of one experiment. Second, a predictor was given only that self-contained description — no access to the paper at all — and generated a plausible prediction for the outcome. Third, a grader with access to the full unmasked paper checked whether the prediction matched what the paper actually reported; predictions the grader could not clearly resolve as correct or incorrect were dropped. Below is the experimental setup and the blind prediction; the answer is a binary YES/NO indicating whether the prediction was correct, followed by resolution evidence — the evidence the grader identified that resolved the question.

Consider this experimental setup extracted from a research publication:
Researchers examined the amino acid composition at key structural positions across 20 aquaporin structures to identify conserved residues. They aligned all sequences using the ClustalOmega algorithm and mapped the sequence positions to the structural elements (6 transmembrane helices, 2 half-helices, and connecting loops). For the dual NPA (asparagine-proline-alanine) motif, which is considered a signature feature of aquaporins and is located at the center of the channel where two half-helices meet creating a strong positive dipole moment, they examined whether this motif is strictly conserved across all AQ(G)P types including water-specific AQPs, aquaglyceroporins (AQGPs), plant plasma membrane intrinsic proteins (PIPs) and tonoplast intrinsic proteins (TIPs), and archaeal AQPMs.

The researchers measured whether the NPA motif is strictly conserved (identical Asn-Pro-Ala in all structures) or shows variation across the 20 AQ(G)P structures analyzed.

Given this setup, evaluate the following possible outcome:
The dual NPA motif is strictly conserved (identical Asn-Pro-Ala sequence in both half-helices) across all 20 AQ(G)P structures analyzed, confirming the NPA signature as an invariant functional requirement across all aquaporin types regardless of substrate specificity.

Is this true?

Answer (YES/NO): NO